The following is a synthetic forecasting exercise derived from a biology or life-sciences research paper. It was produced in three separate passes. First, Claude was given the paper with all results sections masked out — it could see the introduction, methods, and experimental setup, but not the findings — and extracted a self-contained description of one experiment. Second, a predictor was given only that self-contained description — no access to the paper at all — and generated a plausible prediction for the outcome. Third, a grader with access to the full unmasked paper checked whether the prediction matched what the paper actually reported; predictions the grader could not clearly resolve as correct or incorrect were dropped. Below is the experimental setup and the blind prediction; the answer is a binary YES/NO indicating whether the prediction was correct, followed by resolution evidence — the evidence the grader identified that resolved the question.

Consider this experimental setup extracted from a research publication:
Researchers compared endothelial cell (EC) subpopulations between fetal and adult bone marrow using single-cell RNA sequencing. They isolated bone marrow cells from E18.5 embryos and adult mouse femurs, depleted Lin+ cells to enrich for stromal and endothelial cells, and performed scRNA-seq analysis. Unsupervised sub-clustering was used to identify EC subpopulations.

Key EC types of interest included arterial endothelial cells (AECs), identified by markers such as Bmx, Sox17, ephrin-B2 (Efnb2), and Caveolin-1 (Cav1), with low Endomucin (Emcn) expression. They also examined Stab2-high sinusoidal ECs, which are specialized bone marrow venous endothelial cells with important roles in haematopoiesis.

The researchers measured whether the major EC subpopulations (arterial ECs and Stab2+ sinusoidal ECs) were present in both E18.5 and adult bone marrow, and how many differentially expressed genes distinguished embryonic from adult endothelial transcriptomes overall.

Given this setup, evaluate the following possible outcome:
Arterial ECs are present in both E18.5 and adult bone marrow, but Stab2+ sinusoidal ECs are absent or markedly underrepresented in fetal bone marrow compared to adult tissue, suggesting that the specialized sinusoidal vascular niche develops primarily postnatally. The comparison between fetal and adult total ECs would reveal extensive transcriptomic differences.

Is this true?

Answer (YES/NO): NO